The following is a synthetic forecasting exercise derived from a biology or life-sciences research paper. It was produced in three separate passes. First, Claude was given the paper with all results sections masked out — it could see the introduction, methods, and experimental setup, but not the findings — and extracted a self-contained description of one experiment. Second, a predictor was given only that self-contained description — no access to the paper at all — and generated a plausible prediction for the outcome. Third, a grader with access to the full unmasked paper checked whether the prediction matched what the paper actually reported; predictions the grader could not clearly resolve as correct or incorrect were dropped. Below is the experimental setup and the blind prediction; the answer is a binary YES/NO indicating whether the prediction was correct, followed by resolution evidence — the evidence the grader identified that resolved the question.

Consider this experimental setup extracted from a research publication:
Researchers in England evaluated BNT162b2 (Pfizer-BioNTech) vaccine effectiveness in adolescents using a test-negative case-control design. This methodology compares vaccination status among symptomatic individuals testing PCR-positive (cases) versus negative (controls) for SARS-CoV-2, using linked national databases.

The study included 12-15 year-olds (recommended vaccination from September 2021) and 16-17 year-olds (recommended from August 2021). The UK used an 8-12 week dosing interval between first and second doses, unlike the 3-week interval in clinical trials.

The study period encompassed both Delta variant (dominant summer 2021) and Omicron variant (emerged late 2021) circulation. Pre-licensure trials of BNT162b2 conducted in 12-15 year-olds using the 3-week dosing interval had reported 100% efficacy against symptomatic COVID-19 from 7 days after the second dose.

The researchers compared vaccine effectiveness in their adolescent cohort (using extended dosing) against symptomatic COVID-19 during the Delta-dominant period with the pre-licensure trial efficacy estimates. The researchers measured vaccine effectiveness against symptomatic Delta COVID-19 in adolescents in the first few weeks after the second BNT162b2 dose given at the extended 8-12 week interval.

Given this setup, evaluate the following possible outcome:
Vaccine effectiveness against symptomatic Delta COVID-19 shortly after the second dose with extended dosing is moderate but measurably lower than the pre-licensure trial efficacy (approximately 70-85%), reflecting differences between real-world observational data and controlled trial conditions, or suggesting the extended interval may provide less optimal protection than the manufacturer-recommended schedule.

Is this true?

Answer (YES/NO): NO